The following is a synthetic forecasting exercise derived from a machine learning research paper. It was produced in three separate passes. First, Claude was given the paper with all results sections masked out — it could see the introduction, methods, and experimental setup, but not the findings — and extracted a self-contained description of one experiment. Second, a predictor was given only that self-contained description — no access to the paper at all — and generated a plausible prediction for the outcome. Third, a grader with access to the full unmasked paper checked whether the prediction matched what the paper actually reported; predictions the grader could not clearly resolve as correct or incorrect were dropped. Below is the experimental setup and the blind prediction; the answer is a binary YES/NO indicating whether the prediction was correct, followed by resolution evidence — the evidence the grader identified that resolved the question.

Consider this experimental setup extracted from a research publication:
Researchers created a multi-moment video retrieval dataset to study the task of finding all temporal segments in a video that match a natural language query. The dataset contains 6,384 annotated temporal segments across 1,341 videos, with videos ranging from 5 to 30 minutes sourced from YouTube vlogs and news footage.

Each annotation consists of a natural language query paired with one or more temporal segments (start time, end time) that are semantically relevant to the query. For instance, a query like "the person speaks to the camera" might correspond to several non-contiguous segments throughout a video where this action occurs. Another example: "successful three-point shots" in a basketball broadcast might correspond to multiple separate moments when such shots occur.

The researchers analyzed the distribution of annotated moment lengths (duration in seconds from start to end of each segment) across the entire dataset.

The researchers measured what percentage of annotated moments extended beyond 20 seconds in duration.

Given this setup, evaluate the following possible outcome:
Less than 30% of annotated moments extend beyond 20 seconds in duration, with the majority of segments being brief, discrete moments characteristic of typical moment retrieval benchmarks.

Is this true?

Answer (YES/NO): YES